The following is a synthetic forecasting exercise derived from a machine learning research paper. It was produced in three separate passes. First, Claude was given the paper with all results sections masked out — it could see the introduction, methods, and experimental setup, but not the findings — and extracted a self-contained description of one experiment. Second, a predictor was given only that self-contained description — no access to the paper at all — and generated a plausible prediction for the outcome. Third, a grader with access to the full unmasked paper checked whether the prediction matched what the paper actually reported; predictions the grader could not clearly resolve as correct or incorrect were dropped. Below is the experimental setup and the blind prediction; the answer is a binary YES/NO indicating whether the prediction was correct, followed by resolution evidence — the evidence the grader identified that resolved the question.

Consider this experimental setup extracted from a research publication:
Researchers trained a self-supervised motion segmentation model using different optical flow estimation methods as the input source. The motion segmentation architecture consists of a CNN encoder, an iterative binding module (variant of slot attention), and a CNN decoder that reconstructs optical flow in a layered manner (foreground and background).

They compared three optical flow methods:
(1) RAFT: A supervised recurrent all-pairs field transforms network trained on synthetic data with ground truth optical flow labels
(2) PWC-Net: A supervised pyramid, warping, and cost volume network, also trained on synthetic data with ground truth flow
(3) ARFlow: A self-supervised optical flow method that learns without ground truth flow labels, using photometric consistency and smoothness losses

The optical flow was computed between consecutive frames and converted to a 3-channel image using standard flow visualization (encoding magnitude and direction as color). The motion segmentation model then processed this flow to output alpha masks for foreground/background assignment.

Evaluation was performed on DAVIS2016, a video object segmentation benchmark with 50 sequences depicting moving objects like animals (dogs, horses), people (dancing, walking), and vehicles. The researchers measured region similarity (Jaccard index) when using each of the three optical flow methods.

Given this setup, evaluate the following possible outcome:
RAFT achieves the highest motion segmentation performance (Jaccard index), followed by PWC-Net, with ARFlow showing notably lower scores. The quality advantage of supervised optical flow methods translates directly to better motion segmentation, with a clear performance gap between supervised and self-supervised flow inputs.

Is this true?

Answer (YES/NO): YES